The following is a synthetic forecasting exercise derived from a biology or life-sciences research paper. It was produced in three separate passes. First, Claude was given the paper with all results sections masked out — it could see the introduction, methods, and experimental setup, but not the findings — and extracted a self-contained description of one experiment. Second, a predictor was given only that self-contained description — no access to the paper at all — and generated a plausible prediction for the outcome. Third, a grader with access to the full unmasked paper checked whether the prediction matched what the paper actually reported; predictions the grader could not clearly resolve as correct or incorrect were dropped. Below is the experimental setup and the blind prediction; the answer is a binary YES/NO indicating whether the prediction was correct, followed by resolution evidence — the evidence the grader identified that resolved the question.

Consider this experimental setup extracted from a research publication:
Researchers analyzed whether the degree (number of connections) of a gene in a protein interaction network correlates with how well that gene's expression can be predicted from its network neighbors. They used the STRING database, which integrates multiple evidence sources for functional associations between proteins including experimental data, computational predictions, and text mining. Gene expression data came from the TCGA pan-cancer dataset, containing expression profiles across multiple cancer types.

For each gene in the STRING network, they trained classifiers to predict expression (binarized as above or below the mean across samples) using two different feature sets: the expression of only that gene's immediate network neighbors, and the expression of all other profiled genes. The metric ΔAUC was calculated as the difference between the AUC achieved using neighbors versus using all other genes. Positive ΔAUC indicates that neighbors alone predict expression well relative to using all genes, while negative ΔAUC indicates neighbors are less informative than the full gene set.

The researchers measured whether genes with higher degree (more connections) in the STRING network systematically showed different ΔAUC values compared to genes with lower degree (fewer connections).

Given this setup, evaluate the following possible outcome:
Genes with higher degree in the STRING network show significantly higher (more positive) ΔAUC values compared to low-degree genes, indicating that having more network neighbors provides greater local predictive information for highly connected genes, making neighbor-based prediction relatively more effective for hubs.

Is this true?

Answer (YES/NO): YES